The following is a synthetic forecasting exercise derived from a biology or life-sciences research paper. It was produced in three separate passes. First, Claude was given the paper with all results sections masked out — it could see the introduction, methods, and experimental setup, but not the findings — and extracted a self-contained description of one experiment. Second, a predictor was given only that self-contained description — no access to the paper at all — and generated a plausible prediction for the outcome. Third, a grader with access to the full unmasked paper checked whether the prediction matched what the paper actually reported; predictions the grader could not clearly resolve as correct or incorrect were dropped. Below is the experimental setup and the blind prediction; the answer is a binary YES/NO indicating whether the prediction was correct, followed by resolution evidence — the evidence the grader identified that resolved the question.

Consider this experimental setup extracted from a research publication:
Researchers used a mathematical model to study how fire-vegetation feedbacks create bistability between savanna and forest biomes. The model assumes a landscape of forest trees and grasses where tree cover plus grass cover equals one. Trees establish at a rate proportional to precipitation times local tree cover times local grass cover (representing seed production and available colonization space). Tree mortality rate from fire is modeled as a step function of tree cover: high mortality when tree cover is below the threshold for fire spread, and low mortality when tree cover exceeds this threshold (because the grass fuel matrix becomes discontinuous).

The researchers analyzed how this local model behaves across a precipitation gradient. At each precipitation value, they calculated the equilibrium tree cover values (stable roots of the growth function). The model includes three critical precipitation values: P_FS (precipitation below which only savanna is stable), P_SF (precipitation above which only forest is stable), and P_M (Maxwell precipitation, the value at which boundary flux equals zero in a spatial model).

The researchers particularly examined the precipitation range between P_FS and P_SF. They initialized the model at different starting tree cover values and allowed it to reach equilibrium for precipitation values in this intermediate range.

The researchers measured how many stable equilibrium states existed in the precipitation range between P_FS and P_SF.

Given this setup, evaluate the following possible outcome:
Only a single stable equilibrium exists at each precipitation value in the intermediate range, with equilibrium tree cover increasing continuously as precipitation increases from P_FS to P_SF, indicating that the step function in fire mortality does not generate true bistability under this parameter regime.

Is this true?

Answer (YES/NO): NO